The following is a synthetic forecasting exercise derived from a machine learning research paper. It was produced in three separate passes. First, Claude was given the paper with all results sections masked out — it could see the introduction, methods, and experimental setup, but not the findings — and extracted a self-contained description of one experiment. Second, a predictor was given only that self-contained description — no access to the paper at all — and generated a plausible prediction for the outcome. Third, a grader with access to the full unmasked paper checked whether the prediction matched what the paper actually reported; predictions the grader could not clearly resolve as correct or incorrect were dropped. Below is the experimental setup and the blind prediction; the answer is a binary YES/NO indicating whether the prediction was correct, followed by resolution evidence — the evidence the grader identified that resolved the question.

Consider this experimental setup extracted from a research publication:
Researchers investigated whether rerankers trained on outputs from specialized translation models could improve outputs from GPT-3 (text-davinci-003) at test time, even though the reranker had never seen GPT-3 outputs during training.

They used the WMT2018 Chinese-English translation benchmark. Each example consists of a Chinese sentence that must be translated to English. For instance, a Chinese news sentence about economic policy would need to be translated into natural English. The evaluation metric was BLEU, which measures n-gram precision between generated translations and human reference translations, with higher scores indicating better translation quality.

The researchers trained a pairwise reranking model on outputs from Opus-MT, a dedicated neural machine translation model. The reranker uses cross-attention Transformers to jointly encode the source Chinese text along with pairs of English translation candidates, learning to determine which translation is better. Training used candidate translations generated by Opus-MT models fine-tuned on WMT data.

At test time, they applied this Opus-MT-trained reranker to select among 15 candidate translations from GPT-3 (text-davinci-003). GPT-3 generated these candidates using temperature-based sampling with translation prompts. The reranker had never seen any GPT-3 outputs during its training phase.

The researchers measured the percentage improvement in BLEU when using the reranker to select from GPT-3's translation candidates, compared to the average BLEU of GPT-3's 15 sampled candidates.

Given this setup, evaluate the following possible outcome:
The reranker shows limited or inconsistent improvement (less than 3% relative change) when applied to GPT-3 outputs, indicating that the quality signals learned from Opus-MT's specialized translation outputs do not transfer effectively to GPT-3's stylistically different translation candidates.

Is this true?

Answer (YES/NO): NO